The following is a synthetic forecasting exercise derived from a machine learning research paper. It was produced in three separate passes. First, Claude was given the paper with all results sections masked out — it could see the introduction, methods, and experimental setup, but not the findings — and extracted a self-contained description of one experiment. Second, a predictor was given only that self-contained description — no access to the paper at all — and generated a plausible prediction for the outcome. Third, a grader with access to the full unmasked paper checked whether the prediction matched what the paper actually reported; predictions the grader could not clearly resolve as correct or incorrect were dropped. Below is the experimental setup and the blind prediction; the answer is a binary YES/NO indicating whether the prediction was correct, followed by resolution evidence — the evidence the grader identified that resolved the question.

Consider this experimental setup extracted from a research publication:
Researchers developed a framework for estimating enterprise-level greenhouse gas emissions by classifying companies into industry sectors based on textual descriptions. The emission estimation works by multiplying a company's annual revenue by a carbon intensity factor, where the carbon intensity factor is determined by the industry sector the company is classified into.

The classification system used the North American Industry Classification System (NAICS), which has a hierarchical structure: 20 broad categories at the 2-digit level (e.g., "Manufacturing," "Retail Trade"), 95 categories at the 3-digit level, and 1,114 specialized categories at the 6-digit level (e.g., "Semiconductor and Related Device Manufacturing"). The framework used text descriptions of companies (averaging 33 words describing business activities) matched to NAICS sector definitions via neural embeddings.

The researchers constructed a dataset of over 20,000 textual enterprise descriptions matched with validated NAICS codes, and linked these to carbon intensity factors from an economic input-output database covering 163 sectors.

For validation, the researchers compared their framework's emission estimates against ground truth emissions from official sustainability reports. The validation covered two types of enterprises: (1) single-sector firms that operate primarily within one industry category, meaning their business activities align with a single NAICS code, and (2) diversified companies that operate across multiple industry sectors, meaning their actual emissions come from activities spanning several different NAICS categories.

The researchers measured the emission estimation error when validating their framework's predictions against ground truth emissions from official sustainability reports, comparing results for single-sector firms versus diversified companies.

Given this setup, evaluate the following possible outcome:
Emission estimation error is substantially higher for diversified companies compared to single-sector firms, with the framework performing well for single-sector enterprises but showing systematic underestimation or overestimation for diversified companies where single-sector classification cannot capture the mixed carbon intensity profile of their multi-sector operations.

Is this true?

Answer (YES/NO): YES